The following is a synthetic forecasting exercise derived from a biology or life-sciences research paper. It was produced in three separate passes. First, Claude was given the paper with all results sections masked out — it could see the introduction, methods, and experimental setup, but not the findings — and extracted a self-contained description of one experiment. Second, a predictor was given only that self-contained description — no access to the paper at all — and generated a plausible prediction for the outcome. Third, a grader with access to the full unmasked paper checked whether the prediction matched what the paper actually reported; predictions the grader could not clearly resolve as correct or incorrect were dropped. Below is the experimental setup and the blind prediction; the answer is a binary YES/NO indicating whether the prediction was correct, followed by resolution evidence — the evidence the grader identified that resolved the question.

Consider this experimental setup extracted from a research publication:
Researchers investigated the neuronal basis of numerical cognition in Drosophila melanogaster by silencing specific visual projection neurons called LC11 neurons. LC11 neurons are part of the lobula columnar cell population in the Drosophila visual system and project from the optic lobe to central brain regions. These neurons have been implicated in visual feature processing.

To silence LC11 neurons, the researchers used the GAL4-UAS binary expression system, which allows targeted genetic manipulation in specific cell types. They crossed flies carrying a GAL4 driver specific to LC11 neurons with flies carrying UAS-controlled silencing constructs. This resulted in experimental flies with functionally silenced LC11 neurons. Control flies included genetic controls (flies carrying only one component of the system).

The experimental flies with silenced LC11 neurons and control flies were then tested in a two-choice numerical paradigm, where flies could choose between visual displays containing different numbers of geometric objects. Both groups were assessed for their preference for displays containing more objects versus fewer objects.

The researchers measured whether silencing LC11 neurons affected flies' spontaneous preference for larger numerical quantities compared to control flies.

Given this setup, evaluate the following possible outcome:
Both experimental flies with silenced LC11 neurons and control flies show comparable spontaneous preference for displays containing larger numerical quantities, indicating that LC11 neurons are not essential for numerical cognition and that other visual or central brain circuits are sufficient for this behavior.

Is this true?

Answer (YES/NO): NO